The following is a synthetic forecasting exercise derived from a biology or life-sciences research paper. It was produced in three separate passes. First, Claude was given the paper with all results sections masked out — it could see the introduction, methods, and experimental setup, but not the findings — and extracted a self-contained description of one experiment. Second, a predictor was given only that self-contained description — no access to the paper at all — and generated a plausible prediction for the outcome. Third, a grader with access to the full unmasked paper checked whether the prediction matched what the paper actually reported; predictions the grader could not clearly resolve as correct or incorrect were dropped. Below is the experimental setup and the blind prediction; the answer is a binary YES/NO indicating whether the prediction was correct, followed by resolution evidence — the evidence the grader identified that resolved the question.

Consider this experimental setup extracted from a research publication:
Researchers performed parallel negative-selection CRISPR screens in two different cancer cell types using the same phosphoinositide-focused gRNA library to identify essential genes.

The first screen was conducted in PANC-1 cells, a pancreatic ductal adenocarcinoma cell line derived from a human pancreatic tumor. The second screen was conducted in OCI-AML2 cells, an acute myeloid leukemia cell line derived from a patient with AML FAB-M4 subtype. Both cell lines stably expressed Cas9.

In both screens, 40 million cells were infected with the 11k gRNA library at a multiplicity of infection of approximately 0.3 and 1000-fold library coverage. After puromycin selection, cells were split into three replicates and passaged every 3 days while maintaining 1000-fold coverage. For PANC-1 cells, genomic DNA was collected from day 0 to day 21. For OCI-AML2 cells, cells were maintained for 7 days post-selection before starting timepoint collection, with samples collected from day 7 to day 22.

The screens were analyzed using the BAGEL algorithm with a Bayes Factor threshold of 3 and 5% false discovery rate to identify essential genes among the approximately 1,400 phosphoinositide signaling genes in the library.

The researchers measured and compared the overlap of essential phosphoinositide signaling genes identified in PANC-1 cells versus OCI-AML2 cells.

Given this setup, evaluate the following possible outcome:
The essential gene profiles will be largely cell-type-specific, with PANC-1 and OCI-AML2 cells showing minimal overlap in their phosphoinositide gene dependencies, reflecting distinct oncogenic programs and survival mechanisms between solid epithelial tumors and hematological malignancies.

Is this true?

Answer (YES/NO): YES